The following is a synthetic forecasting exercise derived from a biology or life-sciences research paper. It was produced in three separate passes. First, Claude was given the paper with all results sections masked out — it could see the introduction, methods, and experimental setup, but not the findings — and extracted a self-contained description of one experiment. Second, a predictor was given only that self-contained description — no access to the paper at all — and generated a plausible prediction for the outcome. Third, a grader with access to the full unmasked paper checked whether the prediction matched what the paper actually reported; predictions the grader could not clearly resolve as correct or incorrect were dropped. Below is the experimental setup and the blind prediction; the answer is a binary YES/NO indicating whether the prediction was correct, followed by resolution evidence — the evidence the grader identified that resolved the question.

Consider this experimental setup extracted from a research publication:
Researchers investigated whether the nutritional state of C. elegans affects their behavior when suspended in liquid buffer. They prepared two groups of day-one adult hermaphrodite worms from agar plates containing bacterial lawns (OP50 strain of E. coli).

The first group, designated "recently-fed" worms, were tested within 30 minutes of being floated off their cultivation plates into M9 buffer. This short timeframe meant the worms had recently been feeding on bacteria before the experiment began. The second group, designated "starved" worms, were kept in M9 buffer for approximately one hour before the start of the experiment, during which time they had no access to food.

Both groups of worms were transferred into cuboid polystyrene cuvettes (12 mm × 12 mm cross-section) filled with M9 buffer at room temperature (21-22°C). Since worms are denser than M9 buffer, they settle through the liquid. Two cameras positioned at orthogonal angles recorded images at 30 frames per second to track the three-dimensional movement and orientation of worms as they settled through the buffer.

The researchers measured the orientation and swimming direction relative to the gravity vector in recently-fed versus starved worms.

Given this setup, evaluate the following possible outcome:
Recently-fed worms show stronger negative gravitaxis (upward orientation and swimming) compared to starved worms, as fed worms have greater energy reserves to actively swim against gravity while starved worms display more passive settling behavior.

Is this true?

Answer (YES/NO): NO